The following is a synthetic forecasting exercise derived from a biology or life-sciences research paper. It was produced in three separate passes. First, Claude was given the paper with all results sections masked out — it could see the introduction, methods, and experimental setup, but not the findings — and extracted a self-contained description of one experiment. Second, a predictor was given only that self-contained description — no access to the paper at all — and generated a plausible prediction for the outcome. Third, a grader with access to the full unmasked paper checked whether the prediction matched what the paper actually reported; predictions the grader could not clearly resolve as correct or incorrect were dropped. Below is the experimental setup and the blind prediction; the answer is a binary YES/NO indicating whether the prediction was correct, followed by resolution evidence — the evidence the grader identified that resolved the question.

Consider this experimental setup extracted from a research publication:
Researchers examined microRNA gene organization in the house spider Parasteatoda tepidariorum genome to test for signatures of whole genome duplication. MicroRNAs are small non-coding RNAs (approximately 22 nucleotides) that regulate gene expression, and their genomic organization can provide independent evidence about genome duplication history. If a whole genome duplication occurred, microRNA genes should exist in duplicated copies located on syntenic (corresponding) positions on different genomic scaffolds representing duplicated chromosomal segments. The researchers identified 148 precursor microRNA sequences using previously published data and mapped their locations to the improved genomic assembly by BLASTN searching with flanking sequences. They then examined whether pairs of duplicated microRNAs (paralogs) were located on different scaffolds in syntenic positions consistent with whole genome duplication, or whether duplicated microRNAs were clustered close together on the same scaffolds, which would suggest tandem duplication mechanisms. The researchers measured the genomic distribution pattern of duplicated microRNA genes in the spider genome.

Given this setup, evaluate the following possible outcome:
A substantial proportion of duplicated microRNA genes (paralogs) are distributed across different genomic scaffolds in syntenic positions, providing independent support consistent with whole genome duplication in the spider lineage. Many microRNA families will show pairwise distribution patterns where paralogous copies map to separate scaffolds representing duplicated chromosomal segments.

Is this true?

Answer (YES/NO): YES